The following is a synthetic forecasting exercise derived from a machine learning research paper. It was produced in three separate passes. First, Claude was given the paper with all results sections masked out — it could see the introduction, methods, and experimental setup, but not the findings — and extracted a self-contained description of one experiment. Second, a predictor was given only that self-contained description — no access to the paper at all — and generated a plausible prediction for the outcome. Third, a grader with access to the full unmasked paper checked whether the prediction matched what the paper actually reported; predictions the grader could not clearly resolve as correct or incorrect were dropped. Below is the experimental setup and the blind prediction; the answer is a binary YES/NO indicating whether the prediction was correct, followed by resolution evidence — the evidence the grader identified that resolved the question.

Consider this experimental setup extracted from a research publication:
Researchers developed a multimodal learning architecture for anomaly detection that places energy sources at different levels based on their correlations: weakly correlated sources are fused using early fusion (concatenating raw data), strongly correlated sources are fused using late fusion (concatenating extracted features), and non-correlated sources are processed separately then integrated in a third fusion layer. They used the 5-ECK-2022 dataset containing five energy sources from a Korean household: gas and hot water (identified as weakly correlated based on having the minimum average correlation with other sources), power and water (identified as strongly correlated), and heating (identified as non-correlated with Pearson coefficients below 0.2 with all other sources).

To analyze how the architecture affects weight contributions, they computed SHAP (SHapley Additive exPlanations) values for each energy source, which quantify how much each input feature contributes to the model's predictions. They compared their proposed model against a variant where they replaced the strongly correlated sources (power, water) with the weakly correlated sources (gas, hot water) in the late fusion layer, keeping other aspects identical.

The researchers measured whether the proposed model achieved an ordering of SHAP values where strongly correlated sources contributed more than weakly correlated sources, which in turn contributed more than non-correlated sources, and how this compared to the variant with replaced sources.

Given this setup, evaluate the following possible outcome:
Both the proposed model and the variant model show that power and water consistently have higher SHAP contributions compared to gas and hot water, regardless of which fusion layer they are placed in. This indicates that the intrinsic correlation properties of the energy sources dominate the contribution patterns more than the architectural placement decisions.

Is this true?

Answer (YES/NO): NO